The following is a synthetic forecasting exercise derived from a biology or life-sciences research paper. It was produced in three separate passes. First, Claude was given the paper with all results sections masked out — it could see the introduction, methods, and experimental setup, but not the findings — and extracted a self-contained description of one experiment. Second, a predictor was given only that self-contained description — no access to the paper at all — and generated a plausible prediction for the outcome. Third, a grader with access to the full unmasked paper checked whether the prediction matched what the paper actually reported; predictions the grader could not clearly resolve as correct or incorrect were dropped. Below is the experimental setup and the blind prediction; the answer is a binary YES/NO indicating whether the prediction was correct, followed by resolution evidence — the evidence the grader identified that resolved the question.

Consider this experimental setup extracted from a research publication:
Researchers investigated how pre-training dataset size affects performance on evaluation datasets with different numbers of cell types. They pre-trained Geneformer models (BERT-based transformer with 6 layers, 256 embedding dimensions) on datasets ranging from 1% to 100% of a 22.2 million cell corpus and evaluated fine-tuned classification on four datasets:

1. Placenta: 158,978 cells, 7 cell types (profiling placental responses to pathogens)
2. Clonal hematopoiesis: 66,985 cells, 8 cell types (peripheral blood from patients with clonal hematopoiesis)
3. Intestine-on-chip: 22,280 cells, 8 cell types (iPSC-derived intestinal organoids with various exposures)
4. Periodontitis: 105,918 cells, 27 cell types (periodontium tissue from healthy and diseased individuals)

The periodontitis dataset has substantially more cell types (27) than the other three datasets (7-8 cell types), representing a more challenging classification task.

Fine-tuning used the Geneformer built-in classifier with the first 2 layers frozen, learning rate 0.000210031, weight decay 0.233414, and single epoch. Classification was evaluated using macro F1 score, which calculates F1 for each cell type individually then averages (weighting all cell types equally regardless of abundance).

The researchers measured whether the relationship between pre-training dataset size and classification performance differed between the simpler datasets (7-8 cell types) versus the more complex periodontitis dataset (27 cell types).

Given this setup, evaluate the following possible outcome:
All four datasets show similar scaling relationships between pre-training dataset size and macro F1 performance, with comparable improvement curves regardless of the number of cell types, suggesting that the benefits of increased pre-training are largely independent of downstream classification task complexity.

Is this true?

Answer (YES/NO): YES